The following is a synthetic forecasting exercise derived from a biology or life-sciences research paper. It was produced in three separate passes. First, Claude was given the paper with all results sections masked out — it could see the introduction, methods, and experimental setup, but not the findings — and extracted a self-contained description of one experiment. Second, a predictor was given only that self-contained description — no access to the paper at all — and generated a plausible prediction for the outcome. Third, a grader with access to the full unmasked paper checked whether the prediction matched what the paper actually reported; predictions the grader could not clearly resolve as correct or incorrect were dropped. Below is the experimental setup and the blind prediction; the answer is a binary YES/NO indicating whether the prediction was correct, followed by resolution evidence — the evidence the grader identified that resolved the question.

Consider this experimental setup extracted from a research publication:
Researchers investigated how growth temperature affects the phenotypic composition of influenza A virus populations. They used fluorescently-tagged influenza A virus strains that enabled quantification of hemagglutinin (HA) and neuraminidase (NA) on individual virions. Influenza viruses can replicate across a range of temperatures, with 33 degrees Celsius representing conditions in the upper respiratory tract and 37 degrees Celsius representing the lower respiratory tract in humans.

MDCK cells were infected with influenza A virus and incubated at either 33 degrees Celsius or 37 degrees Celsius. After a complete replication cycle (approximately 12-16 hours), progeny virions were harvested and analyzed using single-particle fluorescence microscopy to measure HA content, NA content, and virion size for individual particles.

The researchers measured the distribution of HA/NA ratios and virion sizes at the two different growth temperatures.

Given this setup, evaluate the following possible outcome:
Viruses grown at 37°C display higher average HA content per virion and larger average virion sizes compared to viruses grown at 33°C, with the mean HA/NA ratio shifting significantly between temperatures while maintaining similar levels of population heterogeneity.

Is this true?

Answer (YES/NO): NO